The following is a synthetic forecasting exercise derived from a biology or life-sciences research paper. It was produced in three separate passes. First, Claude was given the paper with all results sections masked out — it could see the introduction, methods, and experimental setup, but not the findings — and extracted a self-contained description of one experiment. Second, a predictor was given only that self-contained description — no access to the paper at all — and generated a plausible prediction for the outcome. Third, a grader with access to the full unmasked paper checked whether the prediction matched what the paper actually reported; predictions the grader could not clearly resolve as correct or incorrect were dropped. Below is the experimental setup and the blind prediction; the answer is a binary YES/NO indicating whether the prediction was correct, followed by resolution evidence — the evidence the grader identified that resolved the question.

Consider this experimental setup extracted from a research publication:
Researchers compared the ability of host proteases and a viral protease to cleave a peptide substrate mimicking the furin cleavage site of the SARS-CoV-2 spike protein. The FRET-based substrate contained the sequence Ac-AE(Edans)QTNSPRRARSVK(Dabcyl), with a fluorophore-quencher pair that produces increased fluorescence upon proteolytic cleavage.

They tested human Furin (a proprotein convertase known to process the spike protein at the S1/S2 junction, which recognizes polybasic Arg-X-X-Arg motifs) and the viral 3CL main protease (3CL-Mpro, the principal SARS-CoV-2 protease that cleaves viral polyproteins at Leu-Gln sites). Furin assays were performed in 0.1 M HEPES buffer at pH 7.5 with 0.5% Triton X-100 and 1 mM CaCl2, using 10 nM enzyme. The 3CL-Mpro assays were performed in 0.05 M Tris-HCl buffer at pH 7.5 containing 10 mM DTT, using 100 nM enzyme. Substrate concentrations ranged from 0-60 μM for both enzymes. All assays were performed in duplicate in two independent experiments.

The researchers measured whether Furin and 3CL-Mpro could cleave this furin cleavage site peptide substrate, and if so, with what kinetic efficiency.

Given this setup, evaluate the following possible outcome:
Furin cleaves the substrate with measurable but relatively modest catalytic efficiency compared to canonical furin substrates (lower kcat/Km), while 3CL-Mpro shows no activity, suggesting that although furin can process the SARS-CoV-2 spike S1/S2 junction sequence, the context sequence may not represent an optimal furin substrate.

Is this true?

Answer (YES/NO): NO